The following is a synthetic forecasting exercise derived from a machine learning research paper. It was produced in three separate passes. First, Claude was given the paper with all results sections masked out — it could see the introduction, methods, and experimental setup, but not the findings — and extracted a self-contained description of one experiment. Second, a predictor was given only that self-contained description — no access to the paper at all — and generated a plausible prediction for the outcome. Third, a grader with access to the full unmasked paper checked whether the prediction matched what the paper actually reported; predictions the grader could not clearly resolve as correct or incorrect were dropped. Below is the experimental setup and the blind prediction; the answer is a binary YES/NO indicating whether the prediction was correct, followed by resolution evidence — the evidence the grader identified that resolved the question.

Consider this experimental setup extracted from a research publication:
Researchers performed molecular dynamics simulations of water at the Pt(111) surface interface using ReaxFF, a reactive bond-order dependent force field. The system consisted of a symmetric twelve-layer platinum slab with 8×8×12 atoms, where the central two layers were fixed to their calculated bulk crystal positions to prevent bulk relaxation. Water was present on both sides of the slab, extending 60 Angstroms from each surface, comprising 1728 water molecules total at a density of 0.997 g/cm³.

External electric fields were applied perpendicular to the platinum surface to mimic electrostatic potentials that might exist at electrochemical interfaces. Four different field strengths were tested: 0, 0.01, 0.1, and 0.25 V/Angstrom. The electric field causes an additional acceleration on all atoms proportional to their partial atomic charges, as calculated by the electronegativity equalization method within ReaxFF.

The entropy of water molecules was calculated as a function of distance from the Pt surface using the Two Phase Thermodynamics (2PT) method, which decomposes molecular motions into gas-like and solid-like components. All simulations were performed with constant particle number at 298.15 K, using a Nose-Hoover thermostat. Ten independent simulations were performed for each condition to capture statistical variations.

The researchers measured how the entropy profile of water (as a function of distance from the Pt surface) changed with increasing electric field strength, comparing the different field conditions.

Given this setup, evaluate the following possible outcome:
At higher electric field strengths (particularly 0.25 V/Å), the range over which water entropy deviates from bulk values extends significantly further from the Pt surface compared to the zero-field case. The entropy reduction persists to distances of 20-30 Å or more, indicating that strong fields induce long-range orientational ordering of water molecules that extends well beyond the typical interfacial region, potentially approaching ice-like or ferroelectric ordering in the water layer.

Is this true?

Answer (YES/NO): YES